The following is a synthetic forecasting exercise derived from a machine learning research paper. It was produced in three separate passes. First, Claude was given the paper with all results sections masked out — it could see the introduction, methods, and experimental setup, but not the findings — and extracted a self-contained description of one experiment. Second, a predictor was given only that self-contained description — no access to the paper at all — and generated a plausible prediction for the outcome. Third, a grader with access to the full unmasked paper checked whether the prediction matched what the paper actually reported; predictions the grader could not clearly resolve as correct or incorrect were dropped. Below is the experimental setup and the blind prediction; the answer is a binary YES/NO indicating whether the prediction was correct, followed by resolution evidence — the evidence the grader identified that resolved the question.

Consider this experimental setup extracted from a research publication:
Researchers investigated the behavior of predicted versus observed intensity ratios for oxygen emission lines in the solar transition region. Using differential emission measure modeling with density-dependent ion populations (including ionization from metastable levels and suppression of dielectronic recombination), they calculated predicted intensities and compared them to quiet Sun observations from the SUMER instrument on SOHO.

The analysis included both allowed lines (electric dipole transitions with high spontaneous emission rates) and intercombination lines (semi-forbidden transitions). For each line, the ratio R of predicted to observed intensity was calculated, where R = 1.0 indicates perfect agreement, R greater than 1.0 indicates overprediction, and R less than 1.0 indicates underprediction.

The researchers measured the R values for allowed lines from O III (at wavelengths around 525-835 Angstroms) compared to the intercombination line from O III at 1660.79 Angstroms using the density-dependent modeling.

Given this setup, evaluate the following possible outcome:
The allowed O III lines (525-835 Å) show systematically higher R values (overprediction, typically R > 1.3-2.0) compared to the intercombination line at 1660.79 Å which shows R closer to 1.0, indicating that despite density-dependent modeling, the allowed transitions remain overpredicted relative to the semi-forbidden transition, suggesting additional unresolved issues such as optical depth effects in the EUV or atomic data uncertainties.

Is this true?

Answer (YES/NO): NO